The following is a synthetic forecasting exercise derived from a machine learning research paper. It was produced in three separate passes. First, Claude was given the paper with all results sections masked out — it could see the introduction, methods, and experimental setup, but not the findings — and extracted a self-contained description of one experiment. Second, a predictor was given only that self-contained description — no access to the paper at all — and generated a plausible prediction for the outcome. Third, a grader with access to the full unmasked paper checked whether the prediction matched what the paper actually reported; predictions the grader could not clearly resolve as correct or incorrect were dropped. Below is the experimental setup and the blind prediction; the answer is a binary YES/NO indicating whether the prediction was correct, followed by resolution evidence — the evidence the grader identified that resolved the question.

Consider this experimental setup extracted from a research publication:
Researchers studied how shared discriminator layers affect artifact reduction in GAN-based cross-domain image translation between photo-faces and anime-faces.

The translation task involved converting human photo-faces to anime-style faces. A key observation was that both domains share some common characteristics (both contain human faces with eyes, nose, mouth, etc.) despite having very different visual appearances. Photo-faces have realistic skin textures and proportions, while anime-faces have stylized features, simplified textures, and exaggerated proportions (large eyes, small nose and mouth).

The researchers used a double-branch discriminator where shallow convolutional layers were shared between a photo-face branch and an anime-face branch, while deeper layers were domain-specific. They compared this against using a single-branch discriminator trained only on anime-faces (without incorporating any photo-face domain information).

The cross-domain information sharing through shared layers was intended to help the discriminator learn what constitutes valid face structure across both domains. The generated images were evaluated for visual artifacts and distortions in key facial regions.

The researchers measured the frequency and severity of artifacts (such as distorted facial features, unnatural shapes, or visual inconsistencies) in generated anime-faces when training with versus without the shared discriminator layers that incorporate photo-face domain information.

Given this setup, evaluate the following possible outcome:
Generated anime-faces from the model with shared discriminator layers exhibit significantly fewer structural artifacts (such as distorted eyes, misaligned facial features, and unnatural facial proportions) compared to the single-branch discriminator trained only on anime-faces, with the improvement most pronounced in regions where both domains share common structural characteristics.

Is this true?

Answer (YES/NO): YES